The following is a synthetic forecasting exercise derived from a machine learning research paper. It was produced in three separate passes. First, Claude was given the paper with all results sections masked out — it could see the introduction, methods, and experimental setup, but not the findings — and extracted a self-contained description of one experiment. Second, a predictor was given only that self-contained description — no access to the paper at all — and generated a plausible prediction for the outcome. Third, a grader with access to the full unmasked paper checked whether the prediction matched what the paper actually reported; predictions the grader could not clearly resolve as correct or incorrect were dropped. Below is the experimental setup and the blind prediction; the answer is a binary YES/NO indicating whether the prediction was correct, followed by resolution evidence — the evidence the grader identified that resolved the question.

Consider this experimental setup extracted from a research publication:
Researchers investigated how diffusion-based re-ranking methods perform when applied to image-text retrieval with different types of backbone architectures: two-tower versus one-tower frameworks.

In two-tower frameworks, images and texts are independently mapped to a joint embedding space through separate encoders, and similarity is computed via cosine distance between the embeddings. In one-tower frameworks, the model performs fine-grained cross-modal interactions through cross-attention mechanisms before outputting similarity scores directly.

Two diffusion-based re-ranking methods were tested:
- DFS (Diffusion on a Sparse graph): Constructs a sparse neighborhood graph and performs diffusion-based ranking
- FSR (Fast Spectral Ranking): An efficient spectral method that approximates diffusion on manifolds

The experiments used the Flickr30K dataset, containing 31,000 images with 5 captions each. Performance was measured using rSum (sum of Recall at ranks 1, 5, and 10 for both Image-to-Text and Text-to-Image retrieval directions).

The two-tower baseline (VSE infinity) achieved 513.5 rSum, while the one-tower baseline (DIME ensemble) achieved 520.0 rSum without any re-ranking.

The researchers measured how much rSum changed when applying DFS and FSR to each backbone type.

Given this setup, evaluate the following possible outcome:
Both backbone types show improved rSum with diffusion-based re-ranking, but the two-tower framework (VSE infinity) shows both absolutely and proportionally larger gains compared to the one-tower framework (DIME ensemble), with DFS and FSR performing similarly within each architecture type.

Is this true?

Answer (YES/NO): NO